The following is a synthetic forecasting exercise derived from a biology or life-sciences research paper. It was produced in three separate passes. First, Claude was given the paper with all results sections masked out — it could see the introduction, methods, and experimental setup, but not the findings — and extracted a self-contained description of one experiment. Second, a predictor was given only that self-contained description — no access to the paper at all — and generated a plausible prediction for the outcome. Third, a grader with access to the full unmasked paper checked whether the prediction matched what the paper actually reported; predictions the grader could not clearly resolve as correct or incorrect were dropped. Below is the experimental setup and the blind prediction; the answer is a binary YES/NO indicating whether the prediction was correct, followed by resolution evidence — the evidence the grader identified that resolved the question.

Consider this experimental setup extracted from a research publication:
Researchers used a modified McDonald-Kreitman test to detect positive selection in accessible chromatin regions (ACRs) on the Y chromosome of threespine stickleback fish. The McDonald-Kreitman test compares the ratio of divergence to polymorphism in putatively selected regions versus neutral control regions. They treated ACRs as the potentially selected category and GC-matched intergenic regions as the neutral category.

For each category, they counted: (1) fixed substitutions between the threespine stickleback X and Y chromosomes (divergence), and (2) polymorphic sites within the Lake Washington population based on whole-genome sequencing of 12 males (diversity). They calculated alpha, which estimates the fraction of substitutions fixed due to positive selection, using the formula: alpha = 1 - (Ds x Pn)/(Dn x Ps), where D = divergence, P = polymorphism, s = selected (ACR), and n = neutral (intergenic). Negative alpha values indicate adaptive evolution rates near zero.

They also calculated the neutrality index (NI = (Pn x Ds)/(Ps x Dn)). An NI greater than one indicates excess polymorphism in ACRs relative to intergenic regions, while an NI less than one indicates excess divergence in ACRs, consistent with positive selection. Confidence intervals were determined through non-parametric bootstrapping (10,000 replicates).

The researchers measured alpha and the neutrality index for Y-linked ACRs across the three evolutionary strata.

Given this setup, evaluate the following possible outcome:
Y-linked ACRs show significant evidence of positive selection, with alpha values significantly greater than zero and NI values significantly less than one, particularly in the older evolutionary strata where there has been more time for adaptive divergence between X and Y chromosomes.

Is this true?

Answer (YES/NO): YES